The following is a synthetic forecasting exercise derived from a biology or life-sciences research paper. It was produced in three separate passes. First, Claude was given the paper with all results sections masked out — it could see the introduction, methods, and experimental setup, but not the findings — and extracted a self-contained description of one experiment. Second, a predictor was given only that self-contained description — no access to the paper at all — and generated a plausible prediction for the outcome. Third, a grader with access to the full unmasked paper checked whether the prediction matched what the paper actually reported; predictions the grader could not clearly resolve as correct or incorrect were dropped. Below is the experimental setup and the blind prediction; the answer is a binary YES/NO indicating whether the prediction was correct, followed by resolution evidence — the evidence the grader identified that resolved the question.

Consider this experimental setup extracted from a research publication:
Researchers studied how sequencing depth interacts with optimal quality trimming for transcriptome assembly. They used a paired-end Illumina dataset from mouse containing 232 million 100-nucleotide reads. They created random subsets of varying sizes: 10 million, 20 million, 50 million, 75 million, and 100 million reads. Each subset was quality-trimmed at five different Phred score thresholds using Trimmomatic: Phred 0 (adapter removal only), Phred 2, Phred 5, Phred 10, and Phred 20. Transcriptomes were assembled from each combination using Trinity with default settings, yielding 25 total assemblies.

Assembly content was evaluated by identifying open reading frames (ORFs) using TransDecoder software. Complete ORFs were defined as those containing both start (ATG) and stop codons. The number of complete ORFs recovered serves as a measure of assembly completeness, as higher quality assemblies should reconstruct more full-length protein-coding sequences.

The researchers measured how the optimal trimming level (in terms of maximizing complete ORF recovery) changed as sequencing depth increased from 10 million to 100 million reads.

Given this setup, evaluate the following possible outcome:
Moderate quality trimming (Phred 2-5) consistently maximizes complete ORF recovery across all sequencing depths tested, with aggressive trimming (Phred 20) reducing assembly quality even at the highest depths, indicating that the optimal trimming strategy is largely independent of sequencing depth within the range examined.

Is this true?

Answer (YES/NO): YES